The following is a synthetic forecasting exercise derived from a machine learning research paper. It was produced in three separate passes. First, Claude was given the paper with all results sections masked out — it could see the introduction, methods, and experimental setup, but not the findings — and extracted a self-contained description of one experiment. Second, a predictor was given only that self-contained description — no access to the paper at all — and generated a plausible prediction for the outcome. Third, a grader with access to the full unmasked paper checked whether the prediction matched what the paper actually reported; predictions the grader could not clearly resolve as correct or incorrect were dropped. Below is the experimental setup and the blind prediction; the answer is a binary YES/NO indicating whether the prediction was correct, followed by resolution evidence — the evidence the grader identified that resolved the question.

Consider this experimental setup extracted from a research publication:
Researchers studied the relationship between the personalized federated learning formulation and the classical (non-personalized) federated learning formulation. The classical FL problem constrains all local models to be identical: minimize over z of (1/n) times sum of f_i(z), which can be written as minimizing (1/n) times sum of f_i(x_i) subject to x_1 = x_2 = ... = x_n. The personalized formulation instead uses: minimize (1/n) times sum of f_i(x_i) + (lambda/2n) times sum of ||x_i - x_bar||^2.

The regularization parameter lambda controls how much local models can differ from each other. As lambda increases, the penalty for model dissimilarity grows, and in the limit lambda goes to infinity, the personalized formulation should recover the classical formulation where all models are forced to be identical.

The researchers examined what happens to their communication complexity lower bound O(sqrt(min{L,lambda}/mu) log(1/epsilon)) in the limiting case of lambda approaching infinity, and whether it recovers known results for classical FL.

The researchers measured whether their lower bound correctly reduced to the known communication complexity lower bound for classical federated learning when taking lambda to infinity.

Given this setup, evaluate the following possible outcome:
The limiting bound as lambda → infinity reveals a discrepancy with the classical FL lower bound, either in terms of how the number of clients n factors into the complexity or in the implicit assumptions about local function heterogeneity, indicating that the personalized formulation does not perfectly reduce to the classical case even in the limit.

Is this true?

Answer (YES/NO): NO